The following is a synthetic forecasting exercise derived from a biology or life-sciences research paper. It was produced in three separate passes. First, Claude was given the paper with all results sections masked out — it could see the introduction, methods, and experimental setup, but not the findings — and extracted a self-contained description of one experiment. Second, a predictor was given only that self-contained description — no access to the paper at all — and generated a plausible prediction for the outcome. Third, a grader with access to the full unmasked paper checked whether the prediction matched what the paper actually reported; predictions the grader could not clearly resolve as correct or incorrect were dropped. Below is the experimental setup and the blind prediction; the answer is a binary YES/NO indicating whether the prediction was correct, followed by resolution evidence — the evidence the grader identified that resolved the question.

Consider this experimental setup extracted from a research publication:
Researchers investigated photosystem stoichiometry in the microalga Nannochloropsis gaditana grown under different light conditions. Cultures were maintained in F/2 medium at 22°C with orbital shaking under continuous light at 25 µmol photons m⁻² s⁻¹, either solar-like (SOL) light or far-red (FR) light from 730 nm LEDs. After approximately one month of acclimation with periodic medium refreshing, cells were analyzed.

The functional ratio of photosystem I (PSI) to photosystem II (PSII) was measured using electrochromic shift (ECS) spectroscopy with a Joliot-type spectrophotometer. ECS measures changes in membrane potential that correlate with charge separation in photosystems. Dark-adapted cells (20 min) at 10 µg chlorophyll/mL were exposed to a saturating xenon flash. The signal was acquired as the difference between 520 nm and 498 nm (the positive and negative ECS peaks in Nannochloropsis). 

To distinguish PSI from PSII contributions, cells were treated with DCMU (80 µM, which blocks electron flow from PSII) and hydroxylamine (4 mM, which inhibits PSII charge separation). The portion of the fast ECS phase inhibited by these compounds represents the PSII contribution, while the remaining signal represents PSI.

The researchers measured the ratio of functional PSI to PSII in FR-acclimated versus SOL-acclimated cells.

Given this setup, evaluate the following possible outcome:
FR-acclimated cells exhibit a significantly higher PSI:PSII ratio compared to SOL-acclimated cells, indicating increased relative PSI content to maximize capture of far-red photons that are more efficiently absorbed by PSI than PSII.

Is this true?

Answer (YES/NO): NO